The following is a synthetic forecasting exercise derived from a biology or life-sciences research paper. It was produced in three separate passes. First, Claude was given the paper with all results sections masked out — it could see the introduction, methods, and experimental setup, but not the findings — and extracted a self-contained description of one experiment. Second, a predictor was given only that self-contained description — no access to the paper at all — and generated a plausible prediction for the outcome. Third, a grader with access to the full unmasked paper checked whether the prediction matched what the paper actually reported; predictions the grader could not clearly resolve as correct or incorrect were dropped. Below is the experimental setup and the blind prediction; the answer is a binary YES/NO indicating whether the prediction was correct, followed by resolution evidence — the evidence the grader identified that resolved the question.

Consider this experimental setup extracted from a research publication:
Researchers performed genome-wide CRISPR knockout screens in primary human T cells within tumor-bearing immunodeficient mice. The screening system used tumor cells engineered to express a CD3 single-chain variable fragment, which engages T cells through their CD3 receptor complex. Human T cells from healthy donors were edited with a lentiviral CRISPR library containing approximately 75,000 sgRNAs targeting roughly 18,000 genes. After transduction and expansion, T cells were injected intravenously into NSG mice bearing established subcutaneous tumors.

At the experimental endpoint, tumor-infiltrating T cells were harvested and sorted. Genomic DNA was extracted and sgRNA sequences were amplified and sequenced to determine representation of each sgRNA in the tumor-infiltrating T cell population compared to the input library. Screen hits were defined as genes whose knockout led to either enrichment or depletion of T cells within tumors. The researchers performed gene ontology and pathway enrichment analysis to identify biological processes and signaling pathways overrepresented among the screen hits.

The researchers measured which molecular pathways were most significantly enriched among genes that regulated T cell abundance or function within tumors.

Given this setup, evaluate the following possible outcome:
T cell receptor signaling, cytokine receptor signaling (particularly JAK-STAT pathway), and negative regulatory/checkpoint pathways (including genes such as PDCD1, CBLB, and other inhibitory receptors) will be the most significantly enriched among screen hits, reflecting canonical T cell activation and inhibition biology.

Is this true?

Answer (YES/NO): NO